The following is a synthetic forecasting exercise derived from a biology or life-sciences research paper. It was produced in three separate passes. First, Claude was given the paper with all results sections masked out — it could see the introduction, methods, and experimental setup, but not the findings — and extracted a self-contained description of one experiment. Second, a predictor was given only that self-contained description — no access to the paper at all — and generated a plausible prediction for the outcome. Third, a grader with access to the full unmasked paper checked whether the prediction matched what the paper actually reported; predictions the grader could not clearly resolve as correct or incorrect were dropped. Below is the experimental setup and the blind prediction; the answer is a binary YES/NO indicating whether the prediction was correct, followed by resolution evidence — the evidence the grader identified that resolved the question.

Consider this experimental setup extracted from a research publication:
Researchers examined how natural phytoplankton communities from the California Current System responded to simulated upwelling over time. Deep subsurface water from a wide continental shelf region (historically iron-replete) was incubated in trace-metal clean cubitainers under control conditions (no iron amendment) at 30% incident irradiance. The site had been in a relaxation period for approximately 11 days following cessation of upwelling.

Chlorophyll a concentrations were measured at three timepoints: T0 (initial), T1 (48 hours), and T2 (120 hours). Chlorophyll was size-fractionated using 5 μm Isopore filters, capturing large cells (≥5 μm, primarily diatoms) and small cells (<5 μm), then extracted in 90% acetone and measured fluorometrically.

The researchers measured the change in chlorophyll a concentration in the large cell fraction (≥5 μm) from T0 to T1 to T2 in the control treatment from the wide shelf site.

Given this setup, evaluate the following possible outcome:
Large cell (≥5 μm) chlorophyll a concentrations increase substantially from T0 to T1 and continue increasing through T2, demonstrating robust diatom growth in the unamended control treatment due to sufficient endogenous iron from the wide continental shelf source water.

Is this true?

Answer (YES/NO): NO